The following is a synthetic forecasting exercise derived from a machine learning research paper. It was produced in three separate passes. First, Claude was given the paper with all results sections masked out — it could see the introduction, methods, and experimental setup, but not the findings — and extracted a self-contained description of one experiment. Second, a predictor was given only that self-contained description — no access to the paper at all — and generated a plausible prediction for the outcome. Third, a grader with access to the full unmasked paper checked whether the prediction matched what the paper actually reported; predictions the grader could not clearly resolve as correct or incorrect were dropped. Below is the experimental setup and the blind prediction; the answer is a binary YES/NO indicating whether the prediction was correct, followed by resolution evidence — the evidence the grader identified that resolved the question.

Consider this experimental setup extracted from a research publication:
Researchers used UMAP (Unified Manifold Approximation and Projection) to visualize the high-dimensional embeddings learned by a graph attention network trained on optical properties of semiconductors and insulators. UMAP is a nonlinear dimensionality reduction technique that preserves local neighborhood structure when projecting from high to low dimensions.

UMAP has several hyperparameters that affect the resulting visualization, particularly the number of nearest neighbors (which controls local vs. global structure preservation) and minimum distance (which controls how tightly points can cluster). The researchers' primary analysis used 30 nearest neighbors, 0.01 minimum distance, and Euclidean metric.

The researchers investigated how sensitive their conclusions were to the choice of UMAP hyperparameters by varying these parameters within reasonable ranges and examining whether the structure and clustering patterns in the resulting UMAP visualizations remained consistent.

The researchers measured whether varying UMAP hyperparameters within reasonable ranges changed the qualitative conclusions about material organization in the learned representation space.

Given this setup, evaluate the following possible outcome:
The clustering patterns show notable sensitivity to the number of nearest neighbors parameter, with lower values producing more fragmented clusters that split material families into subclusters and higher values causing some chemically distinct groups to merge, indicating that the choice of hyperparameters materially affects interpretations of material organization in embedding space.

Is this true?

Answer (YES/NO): NO